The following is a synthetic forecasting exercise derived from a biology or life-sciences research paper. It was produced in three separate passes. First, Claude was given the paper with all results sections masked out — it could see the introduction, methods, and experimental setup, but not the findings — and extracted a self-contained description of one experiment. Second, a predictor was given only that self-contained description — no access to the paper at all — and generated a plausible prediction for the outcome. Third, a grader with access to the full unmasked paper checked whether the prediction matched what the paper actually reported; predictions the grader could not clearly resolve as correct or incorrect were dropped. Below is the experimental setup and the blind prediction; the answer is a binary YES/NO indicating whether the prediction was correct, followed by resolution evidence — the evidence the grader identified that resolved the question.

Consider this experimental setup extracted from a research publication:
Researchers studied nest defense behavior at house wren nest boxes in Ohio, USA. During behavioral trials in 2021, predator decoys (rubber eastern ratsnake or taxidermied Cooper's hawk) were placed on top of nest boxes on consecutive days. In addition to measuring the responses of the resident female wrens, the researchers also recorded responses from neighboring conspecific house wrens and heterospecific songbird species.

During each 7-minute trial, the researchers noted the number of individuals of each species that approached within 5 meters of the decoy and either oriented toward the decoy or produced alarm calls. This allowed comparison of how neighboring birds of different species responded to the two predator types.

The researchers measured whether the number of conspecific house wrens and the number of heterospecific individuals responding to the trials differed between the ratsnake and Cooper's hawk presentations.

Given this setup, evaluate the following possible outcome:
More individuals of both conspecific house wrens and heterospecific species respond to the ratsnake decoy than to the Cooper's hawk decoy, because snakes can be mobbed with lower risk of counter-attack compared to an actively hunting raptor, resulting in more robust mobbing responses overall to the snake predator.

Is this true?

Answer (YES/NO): NO